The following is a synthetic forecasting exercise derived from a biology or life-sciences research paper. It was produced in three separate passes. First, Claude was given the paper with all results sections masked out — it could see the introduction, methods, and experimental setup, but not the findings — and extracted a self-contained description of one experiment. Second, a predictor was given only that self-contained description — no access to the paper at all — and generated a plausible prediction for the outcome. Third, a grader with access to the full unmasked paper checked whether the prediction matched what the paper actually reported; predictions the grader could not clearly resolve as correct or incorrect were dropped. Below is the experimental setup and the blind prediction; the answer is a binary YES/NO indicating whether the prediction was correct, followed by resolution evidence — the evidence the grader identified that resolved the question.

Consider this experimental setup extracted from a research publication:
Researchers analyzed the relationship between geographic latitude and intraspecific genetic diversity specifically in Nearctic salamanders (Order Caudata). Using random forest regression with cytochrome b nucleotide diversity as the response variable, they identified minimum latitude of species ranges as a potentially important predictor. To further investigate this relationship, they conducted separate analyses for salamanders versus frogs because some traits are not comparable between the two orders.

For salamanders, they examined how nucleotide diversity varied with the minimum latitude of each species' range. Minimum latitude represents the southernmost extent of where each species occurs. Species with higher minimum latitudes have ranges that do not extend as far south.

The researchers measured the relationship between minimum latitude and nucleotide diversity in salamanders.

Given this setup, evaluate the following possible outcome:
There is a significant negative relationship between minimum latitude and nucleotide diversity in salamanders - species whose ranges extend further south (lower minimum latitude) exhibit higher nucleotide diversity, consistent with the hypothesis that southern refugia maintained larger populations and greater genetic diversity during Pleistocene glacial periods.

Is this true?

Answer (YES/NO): YES